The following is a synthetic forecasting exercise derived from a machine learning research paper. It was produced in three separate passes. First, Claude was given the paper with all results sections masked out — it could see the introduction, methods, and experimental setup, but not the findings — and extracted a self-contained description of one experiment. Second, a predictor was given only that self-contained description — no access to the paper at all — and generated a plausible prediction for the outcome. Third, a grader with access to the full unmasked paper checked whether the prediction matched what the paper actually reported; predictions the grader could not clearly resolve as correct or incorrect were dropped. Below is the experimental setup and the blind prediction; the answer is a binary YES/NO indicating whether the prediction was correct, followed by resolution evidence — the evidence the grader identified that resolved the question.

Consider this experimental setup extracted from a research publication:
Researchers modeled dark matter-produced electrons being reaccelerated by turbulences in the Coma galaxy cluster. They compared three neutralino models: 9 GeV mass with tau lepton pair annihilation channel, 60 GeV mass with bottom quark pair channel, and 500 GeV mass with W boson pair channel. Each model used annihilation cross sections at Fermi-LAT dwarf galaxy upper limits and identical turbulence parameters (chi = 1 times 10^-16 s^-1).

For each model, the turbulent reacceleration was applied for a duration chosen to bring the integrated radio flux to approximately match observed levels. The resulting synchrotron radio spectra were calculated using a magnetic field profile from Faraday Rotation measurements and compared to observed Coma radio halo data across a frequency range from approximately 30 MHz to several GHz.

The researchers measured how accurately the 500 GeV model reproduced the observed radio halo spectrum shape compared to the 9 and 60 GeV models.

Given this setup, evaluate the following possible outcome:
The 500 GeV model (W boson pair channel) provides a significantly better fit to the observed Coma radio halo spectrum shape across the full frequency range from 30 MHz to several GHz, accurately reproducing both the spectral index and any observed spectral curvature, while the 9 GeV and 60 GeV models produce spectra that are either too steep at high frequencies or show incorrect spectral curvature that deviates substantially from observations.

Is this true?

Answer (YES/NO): NO